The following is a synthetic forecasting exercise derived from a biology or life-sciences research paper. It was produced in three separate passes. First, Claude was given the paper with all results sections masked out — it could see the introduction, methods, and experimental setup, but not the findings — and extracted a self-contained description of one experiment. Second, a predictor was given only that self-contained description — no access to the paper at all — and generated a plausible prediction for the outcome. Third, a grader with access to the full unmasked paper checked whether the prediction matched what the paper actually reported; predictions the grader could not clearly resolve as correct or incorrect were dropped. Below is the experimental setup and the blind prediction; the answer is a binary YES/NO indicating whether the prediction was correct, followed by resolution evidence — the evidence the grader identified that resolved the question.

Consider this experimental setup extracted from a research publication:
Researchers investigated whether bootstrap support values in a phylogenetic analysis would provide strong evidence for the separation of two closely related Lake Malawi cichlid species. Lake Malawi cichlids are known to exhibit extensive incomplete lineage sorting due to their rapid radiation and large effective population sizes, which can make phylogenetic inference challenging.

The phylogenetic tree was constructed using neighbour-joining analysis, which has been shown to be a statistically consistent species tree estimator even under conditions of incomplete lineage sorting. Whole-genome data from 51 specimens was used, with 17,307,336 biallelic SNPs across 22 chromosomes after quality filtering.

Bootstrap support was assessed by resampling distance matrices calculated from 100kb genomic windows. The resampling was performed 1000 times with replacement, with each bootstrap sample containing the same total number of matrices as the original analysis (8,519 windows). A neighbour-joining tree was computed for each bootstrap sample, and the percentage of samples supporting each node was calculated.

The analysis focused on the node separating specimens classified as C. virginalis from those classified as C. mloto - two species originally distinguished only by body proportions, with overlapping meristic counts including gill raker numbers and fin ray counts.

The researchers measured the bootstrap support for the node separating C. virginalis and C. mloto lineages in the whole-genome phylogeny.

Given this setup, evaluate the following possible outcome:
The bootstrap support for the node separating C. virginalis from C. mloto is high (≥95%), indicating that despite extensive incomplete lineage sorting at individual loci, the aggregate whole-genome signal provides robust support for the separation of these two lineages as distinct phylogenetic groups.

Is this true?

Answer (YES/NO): YES